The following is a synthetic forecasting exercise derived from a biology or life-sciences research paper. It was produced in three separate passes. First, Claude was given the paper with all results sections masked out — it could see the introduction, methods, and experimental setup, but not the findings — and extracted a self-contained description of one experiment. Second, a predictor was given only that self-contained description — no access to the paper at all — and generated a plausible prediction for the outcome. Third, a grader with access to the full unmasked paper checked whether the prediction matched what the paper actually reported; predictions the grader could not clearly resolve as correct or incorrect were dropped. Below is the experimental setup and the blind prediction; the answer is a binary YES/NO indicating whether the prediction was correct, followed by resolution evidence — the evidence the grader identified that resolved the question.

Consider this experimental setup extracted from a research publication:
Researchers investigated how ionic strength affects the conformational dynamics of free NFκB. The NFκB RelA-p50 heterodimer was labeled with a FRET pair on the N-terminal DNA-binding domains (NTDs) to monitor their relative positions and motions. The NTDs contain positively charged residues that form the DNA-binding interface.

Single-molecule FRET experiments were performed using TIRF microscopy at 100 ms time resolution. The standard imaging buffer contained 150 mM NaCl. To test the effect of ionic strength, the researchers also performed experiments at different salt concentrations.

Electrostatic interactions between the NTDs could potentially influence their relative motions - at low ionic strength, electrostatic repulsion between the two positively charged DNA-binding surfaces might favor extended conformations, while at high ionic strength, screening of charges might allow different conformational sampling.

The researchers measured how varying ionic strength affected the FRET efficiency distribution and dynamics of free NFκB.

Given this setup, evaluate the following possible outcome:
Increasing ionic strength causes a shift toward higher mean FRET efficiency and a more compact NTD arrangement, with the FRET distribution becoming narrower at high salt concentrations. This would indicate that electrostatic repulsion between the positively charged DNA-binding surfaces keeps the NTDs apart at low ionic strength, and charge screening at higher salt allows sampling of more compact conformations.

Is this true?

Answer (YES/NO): NO